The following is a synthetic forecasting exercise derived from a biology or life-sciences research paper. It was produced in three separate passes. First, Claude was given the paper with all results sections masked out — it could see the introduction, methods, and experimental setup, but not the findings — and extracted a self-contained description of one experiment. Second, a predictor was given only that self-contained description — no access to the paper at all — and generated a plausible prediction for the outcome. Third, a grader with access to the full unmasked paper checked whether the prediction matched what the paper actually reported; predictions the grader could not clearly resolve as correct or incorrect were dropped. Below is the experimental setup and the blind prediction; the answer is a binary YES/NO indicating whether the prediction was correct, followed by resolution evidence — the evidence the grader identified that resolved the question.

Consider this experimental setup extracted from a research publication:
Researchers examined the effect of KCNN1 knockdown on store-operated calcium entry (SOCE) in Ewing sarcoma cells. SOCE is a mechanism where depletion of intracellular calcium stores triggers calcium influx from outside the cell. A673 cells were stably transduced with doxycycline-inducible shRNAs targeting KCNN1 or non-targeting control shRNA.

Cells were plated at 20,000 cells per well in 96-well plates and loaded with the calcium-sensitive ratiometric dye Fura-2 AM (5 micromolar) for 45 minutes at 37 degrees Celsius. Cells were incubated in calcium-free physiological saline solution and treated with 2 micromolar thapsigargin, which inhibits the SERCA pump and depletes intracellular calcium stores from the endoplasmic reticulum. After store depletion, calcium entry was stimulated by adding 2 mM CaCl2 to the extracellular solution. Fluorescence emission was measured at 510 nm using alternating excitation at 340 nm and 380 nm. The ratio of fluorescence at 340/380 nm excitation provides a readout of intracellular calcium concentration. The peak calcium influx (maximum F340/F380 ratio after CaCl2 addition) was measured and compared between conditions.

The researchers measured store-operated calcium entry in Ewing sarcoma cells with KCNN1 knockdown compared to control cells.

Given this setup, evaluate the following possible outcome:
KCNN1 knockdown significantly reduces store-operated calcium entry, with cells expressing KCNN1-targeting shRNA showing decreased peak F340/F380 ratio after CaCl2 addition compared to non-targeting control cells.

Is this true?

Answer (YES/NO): YES